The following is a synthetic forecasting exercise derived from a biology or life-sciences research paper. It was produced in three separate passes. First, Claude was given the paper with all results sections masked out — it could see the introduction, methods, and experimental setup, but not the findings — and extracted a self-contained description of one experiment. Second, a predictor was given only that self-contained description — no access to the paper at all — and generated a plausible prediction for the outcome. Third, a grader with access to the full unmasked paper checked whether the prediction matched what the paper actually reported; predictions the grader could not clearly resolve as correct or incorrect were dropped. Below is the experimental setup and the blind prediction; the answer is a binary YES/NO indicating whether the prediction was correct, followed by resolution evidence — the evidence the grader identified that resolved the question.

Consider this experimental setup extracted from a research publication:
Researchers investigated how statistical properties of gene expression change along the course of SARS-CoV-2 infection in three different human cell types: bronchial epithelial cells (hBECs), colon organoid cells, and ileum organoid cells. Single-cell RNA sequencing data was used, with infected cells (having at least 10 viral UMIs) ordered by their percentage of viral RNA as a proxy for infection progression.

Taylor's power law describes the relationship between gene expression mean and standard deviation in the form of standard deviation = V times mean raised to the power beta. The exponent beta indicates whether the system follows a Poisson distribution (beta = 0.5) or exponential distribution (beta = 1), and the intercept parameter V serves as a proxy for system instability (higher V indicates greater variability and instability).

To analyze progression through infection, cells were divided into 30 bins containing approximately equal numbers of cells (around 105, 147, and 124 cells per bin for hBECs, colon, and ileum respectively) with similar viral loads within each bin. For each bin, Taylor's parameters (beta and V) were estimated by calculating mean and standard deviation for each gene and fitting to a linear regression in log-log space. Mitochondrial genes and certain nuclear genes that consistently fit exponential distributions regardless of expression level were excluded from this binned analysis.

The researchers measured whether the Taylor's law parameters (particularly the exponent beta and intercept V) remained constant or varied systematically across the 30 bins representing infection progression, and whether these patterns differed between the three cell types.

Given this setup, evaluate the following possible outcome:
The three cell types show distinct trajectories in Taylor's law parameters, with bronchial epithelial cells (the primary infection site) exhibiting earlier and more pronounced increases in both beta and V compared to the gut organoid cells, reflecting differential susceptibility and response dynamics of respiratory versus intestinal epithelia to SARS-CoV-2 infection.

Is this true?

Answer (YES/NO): NO